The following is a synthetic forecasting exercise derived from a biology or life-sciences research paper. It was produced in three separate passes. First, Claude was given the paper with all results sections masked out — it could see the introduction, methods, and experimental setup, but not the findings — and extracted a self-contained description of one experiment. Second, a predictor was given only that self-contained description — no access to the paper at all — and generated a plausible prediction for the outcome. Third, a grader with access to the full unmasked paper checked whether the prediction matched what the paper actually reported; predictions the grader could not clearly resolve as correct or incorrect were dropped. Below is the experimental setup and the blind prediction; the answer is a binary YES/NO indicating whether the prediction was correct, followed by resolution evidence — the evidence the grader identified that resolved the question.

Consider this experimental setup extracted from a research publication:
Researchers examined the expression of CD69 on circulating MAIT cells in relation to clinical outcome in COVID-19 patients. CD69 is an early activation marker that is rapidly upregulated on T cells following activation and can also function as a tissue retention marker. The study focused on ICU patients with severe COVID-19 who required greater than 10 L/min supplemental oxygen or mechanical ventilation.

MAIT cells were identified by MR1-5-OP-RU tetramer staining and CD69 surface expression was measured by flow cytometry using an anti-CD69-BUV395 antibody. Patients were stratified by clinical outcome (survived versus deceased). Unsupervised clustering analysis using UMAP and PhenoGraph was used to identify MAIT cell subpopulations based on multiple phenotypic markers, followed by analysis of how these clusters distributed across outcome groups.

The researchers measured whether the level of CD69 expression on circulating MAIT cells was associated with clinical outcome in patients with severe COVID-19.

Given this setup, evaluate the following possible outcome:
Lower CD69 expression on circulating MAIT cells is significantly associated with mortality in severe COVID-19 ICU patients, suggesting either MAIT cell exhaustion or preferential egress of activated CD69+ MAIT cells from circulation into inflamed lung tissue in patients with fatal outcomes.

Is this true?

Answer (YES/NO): NO